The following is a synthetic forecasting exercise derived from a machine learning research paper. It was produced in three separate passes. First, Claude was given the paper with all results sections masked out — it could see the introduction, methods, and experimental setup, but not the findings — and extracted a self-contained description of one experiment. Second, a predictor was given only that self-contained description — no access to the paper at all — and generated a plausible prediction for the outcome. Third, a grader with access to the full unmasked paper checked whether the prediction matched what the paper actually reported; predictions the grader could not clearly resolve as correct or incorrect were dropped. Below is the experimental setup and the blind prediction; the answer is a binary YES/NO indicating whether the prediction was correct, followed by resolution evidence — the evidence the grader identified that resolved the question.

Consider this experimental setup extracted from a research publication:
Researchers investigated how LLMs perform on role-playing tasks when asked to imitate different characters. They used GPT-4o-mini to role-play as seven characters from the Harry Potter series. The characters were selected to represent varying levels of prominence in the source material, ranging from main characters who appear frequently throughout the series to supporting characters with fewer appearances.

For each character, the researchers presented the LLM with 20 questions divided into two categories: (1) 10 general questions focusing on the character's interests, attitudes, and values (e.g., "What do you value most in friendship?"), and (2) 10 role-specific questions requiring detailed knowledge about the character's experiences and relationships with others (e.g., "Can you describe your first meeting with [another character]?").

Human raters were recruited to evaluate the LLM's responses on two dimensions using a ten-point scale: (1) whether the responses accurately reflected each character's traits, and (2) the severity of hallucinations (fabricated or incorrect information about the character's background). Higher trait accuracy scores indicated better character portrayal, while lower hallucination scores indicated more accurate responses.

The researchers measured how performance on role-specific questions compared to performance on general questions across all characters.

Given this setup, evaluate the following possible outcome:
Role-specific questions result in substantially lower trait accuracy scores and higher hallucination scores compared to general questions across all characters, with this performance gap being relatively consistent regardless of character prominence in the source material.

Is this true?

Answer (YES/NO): NO